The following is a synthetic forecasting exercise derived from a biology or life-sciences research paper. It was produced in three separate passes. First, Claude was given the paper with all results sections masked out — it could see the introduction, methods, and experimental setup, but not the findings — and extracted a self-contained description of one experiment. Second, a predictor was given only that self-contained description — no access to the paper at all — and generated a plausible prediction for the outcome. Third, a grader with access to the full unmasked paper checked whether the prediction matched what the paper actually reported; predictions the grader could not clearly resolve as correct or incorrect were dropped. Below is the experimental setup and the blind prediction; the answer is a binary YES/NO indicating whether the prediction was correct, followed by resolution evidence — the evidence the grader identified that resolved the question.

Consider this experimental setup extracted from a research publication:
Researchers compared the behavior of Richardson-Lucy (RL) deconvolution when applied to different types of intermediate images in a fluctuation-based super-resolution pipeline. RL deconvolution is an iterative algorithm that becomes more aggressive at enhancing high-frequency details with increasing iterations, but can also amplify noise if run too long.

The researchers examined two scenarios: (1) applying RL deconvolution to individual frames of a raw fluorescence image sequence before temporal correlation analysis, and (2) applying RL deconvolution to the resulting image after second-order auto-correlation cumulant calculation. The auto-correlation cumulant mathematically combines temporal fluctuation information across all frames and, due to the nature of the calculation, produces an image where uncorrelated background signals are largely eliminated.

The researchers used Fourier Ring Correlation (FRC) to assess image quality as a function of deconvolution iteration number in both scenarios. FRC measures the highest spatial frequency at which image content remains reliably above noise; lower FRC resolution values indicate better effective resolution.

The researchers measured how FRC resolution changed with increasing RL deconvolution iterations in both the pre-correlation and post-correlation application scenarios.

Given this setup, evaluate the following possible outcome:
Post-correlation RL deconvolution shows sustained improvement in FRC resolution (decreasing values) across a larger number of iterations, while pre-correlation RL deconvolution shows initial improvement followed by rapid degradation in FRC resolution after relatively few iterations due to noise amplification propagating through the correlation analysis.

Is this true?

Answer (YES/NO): NO